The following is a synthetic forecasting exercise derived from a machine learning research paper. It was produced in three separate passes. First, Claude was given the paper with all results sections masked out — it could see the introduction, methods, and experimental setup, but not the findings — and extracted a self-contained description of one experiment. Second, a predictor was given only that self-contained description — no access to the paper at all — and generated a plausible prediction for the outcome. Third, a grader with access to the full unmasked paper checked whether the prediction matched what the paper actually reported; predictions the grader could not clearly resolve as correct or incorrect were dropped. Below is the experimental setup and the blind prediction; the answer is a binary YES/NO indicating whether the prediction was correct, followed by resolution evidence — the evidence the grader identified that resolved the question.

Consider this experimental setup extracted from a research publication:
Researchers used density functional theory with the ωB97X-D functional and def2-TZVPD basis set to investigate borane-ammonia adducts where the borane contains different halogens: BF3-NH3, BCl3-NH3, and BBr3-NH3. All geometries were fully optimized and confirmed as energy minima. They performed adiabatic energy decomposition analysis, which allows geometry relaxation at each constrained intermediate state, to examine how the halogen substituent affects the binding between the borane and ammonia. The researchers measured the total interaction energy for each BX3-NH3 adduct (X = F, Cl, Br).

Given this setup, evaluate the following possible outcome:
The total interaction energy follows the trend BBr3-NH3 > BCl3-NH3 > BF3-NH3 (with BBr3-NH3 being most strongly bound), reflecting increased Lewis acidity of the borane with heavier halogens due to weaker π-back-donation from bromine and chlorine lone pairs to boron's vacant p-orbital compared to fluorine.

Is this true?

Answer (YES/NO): YES